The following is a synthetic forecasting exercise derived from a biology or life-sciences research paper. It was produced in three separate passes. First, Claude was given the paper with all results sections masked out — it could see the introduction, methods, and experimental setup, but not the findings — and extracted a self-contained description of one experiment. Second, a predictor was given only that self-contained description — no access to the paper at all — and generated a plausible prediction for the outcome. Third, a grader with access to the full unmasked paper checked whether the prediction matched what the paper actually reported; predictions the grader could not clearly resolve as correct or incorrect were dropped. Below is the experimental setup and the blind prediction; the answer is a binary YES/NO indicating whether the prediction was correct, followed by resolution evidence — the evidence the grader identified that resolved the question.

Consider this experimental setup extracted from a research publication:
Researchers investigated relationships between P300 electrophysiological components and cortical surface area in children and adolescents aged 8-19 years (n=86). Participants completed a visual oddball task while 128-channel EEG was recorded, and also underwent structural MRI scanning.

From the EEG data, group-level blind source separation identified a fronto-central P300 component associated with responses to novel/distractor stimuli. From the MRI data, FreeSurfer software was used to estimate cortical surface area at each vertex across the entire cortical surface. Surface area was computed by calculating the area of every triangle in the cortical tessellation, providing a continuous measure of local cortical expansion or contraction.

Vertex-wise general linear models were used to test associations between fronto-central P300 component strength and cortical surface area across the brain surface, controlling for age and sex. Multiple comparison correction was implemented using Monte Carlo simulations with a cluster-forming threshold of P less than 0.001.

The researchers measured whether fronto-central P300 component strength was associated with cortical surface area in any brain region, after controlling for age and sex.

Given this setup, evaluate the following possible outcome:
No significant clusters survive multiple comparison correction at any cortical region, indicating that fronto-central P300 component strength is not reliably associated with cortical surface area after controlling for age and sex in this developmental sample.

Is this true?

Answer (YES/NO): YES